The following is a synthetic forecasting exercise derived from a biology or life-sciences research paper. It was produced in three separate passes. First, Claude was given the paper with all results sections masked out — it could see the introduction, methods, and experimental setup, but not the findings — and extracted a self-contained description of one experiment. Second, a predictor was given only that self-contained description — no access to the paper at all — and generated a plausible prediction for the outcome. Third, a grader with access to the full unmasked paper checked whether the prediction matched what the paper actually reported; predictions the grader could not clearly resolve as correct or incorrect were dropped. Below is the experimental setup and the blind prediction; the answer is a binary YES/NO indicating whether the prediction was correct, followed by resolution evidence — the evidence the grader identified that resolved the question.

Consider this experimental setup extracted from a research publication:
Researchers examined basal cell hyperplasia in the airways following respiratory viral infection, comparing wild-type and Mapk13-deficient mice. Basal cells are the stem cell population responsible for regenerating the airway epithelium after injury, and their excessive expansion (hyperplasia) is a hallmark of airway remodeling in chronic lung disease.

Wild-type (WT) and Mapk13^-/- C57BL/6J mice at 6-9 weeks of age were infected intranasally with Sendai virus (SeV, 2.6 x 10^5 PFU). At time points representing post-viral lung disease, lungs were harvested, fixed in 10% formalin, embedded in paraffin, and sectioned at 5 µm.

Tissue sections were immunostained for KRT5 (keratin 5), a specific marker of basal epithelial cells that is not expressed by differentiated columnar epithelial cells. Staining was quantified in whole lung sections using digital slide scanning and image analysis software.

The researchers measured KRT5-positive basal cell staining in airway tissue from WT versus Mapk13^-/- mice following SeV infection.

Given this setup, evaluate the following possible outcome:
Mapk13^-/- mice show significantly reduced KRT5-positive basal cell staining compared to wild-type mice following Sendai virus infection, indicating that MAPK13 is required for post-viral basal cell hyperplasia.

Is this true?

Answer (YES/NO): YES